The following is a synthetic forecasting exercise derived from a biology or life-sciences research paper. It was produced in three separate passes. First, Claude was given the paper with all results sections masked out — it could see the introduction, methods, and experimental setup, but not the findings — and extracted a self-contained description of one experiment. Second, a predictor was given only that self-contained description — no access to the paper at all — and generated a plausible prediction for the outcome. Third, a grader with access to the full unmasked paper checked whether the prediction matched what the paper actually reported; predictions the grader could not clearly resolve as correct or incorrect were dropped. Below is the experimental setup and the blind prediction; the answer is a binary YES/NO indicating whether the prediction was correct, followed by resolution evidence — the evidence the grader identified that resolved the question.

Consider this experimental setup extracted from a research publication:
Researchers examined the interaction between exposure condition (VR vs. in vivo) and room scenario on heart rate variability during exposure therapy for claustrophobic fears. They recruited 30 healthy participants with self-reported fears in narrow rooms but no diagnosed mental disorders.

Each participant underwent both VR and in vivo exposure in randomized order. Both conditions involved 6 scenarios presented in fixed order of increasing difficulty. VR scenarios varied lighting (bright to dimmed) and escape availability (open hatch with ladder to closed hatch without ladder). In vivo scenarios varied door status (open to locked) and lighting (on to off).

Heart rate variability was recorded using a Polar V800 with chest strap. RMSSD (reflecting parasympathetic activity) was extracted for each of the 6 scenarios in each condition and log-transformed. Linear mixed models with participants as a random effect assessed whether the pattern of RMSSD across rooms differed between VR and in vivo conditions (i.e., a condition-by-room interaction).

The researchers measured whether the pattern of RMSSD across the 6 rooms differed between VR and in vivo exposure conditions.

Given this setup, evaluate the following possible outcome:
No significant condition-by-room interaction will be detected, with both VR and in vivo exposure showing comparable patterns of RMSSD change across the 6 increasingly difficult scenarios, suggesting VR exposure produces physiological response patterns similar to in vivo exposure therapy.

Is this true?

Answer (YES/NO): YES